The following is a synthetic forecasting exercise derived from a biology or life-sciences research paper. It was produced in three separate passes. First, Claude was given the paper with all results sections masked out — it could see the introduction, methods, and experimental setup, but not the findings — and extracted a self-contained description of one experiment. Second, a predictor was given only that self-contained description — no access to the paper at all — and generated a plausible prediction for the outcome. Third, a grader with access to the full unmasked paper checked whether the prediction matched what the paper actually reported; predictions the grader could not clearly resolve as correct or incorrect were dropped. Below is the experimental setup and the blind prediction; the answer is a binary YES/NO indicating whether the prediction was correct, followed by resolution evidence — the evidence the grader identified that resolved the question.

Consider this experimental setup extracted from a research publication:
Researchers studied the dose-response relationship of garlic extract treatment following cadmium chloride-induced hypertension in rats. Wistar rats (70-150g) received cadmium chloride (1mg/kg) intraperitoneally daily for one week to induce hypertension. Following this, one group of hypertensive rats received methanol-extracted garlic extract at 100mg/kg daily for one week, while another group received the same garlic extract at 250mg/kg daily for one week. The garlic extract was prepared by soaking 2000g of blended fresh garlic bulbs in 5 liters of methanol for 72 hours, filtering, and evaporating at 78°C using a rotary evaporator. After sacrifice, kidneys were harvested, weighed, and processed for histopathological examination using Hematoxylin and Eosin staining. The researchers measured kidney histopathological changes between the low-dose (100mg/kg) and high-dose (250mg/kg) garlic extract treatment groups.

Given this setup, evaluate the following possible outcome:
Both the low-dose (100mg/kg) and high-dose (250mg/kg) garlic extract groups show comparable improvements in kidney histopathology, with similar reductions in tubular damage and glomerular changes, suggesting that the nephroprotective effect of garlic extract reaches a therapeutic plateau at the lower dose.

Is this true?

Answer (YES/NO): YES